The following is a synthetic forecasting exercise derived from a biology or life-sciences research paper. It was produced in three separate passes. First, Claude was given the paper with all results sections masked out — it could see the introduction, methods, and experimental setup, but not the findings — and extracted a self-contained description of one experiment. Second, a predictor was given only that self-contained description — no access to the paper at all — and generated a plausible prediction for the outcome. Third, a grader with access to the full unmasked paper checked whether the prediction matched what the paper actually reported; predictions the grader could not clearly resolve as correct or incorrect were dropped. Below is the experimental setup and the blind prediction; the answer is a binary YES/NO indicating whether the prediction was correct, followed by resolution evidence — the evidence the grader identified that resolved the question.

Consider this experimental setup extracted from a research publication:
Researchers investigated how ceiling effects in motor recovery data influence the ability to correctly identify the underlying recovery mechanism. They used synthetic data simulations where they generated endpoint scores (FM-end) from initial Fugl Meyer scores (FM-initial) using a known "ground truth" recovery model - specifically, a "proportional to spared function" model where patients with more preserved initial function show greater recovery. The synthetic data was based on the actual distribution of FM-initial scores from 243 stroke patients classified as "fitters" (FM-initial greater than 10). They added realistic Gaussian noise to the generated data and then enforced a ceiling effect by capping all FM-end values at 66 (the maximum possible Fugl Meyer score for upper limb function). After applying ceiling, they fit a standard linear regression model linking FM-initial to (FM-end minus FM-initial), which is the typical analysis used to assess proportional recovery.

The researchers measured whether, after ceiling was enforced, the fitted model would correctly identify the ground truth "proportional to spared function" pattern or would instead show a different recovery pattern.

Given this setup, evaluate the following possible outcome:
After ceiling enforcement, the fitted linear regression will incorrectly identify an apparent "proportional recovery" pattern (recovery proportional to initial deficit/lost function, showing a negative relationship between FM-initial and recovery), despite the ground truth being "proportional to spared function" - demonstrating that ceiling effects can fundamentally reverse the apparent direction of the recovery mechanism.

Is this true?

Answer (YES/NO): YES